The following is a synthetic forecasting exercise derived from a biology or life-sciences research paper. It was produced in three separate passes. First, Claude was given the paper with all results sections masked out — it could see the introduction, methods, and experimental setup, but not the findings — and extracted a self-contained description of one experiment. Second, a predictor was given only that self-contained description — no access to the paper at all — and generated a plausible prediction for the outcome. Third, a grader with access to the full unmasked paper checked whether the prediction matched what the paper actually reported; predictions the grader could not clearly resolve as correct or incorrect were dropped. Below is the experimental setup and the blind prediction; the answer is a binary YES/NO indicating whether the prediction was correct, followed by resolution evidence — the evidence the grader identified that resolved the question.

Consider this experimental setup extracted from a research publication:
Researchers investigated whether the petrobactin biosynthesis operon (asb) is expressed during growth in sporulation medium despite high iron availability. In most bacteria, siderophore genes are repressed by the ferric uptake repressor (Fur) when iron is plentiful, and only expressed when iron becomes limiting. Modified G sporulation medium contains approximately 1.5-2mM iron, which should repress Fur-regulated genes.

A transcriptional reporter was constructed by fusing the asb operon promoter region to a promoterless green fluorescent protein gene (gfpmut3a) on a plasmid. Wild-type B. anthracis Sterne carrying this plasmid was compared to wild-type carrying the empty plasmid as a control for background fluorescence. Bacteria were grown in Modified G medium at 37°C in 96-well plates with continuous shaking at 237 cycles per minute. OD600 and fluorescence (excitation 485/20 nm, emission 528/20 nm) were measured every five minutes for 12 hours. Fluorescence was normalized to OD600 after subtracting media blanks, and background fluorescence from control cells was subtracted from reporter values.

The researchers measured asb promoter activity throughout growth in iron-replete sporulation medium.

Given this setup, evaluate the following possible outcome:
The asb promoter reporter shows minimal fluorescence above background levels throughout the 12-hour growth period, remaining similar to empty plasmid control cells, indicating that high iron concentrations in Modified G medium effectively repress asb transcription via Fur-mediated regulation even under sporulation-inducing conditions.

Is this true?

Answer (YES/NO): NO